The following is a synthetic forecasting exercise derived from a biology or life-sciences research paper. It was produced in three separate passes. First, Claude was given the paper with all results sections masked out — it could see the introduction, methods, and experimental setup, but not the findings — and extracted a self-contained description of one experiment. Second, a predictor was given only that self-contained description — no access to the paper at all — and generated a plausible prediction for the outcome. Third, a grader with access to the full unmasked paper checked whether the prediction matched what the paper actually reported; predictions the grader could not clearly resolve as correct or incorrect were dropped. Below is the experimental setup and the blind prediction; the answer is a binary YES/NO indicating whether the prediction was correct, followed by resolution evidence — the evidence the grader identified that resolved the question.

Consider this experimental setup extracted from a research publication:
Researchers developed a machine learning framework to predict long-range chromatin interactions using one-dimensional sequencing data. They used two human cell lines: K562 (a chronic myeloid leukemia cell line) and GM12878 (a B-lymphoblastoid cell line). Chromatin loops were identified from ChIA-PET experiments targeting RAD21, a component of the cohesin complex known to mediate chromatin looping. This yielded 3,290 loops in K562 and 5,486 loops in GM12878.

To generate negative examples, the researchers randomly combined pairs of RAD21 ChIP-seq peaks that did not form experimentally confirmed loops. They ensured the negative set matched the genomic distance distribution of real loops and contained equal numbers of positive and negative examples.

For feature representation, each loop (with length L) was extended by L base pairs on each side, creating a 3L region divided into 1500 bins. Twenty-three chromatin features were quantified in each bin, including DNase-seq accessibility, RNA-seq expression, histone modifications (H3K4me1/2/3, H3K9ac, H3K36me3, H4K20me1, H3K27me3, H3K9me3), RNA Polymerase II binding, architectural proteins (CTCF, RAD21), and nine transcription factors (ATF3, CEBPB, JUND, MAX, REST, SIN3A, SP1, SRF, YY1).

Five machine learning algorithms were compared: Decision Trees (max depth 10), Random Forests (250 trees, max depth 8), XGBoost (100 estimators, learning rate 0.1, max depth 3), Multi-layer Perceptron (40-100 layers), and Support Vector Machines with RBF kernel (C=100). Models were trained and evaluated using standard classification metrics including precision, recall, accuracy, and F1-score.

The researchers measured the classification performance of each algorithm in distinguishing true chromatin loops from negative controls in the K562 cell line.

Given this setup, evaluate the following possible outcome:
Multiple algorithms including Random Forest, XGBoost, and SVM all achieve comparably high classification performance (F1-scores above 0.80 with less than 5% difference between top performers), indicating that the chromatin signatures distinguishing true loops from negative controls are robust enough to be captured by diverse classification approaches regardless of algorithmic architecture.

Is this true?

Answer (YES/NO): NO